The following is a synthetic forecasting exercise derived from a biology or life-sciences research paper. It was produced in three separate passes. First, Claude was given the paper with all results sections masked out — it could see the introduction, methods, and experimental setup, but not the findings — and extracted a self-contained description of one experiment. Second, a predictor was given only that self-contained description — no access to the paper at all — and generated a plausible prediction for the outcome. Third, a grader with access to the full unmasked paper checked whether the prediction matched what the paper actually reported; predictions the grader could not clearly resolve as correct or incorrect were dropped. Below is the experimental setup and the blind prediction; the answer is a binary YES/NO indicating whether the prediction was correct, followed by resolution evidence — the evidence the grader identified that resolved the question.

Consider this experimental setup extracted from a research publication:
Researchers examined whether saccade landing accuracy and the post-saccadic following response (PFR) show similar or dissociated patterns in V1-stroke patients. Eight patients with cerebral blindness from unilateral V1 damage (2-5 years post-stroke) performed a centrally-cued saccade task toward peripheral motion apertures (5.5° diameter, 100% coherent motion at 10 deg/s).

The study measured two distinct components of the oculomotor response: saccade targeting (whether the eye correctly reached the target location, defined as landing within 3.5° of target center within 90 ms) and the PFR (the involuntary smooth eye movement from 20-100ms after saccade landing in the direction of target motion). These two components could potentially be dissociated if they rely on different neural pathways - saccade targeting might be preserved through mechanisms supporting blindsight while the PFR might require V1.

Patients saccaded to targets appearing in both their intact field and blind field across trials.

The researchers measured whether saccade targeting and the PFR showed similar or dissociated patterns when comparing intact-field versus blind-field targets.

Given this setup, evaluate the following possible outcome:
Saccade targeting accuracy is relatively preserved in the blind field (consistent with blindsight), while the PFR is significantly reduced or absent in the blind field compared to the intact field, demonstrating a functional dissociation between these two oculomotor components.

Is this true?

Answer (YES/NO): YES